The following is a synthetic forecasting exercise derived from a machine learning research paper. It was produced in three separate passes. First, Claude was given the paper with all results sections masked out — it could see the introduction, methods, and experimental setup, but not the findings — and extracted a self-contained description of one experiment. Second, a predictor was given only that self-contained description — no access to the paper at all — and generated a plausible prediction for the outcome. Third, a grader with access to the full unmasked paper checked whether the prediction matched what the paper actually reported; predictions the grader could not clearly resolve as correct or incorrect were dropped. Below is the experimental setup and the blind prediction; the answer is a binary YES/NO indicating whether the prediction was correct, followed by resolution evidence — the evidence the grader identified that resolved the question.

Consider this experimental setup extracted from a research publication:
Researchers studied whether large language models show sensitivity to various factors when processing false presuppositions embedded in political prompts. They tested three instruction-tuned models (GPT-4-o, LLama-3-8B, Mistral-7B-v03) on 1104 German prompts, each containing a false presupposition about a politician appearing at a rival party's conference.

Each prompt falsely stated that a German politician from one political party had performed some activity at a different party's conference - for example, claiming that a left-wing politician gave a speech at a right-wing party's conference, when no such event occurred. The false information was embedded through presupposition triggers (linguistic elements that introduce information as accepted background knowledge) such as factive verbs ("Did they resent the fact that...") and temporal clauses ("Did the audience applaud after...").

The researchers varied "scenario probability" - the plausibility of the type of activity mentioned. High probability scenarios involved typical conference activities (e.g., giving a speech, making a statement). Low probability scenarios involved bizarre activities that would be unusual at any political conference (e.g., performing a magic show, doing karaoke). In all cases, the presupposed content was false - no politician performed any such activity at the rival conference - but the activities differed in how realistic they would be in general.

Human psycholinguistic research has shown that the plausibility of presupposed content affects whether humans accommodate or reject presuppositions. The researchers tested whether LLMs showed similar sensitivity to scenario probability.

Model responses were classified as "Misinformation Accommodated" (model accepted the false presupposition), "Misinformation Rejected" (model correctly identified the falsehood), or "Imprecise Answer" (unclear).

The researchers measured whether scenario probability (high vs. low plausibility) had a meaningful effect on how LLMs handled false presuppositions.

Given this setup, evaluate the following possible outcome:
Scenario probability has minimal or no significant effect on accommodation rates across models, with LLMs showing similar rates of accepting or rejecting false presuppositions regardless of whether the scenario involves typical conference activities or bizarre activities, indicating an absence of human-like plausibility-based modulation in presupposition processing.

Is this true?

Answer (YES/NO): NO